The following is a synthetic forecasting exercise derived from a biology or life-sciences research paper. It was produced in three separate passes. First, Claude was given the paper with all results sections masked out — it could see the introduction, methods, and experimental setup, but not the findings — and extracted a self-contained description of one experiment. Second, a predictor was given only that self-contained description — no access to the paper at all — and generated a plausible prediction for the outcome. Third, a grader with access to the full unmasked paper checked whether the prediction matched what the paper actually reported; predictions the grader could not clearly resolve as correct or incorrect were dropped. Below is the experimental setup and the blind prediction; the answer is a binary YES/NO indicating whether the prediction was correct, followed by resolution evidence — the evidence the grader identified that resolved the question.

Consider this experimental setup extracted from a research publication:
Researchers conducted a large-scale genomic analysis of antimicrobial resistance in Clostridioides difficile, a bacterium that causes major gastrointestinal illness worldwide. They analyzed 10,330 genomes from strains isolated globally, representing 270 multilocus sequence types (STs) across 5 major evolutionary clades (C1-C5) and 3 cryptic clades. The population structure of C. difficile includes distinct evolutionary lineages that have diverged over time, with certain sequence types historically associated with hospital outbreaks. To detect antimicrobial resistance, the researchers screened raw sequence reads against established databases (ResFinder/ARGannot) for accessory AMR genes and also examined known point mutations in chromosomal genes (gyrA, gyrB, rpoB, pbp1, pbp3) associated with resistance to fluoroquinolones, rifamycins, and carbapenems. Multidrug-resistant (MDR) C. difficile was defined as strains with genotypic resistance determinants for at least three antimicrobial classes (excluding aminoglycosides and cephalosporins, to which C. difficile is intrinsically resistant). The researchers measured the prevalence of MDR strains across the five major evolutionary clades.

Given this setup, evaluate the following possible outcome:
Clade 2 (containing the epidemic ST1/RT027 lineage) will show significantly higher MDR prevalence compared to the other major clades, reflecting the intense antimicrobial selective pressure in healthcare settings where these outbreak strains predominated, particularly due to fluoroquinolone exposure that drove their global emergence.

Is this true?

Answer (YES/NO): NO